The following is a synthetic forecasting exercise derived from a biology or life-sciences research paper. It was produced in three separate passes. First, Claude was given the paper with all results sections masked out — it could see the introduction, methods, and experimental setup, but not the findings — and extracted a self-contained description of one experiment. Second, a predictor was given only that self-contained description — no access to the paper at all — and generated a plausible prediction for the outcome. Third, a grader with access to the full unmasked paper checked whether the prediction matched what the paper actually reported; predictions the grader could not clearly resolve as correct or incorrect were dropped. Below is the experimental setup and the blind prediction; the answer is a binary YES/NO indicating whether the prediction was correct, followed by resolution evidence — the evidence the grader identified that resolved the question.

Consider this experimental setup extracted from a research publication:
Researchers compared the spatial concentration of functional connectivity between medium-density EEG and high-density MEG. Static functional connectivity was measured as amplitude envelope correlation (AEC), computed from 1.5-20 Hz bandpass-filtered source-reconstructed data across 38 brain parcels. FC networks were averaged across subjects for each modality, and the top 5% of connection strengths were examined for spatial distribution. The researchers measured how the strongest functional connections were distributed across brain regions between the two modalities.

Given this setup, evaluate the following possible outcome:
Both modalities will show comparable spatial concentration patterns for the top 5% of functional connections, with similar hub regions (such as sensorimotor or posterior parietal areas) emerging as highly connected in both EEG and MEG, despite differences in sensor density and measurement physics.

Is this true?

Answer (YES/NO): NO